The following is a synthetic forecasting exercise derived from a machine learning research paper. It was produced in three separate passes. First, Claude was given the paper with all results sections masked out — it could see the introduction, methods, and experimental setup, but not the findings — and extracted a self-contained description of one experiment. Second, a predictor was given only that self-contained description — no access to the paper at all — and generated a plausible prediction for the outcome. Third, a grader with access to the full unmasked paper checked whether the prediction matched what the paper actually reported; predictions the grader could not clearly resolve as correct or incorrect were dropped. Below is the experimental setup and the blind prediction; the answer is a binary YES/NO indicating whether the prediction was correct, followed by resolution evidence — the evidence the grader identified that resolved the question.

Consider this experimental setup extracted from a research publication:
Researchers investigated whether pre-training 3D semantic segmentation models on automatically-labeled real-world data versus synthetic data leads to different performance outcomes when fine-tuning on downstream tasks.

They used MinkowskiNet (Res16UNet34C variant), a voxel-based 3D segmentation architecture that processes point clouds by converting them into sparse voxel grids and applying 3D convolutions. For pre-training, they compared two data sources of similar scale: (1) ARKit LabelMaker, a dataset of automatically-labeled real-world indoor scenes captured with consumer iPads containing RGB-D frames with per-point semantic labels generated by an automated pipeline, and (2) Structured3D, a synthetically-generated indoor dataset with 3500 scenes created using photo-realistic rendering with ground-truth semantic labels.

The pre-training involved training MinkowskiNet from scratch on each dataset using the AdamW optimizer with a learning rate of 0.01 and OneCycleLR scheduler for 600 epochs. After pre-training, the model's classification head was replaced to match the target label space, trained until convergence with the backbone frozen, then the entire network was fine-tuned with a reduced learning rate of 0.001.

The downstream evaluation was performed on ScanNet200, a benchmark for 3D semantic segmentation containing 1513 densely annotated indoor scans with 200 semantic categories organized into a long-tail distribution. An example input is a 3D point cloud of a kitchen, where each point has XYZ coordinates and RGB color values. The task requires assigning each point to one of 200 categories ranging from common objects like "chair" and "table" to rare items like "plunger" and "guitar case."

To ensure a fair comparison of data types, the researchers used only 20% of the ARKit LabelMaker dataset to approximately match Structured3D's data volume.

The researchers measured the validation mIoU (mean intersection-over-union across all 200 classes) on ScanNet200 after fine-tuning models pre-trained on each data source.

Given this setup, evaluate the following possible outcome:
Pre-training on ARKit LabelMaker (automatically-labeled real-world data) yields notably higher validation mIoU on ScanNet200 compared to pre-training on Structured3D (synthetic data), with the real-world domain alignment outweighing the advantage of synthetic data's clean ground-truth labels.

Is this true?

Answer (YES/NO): YES